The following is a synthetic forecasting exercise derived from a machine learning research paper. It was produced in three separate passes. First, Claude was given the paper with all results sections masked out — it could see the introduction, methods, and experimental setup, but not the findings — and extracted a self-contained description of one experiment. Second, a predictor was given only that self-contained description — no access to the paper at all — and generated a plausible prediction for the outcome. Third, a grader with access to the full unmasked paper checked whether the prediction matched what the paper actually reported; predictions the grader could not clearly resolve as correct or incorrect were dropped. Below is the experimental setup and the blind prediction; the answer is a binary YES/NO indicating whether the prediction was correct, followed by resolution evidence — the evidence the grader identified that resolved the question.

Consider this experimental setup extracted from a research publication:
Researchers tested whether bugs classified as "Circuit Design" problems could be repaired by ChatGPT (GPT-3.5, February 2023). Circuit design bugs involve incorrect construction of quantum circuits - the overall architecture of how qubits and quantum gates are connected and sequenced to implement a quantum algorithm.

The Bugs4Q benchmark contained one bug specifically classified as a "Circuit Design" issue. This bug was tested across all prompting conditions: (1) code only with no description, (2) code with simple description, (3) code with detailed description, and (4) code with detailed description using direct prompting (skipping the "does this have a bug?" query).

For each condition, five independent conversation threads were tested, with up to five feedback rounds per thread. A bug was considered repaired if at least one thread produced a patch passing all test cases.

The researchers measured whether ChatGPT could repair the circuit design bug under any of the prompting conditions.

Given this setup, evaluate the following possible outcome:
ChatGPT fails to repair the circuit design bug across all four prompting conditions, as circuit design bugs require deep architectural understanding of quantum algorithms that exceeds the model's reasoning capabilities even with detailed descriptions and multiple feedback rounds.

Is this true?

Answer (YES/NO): YES